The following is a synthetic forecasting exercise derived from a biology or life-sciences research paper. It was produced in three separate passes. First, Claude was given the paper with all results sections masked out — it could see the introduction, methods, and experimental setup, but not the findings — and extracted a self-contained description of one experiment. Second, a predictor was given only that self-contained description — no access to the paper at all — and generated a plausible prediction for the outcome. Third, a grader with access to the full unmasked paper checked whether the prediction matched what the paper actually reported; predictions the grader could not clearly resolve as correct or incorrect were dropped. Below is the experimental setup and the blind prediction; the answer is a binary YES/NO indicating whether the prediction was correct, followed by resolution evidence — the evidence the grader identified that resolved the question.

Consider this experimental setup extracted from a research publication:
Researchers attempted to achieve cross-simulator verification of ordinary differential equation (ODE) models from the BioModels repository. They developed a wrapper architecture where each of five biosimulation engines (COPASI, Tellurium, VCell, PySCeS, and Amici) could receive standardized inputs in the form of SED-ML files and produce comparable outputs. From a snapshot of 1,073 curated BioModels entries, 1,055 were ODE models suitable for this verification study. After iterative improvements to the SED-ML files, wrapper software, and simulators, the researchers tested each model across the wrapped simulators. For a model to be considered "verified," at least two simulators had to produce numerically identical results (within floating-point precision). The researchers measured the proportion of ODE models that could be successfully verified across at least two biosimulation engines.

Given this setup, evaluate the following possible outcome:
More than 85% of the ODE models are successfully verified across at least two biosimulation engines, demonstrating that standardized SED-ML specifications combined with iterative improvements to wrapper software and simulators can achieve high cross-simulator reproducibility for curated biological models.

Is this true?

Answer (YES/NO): YES